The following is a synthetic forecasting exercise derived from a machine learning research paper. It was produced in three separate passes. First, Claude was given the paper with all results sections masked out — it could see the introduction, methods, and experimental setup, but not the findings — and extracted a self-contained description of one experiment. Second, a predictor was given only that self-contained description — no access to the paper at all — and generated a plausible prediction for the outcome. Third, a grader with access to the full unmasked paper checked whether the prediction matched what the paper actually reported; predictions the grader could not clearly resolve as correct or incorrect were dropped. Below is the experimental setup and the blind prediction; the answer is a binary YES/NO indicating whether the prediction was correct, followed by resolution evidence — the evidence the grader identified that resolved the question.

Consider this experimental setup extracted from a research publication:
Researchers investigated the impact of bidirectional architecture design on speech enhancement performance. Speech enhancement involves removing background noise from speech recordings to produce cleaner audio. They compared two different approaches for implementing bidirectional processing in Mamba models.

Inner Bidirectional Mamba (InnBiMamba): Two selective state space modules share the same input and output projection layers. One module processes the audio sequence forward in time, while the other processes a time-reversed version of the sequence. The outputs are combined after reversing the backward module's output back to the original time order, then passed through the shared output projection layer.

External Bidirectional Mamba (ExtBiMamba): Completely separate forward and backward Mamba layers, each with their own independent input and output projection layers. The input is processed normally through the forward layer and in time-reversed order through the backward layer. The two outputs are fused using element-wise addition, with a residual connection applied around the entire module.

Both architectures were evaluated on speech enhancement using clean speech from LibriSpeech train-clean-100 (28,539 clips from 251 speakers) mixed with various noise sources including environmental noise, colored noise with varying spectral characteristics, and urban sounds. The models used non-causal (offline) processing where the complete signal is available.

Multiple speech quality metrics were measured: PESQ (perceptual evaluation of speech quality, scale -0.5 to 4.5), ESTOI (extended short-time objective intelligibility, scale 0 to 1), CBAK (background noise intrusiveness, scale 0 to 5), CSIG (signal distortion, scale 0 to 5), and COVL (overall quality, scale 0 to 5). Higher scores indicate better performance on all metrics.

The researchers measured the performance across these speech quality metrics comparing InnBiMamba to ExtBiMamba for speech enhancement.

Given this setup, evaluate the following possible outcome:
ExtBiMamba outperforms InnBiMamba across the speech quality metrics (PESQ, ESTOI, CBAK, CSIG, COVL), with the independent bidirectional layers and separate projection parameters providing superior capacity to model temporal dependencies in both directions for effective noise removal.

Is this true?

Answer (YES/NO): YES